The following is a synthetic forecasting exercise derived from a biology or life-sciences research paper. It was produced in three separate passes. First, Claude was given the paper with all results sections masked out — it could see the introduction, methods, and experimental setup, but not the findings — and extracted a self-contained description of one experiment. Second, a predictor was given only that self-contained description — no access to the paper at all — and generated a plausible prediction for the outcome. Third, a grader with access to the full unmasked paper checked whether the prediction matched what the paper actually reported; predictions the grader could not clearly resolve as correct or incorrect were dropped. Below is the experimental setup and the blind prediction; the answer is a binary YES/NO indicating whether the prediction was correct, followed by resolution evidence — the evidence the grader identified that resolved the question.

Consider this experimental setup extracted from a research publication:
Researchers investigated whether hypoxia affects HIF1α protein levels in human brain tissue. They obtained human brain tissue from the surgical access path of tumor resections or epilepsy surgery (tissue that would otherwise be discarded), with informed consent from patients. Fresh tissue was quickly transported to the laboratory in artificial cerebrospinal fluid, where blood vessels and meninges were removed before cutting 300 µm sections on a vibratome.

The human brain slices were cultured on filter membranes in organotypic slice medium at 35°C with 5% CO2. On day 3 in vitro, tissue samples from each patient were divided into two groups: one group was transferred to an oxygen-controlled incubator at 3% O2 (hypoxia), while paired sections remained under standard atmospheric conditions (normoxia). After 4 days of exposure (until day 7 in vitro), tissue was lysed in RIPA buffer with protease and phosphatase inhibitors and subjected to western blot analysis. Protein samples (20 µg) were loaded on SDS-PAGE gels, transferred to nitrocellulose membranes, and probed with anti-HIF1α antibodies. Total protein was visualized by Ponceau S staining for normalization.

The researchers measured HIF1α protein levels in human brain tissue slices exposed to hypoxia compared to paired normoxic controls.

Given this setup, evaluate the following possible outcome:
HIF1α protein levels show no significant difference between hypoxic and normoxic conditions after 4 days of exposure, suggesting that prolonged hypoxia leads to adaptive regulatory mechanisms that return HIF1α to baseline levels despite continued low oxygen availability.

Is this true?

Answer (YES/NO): NO